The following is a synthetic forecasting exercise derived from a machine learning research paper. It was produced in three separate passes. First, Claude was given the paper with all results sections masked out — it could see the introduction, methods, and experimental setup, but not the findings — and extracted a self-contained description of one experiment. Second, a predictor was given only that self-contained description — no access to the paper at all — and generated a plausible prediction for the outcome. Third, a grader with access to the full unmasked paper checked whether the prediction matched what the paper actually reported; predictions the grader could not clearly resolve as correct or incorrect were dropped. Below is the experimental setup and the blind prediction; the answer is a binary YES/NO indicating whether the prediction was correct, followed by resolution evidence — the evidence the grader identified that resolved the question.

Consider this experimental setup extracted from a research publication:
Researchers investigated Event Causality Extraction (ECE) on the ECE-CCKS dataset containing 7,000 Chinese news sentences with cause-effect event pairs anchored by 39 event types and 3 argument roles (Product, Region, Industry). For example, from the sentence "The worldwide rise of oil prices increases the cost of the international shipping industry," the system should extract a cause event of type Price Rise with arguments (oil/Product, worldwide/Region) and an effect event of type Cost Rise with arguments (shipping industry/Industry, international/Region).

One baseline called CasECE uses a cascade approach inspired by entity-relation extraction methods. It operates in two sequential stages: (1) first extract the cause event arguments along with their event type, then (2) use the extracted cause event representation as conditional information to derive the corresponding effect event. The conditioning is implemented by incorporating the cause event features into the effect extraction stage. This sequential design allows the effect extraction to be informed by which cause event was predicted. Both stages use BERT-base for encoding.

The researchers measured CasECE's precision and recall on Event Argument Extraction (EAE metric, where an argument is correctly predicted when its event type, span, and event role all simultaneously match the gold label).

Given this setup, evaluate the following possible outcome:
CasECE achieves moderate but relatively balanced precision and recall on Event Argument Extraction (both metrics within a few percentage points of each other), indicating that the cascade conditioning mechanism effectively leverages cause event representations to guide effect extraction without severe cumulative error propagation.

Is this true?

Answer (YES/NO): YES